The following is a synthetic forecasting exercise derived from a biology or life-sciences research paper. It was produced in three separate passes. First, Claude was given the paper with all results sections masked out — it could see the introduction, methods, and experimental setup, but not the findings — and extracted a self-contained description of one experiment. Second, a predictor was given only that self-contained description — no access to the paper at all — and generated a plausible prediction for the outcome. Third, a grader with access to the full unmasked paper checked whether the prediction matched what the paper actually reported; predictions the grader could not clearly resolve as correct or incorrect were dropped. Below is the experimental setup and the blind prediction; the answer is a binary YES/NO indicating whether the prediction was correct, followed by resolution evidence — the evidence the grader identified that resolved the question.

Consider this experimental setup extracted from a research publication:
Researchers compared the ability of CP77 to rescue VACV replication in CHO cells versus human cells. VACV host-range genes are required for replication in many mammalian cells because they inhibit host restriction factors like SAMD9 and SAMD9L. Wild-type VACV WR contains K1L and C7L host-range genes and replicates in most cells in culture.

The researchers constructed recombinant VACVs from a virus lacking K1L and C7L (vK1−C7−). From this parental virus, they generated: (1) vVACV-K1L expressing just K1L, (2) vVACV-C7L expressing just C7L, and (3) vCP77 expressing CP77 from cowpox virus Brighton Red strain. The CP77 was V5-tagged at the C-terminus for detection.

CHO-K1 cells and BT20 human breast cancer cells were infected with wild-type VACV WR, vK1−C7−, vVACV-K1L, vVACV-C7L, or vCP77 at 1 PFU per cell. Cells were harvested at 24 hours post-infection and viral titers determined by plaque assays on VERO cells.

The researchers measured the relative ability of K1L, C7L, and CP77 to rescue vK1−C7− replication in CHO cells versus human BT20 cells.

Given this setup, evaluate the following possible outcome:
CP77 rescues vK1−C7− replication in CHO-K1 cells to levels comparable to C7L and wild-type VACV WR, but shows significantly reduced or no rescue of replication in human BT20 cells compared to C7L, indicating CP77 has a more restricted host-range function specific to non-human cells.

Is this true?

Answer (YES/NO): NO